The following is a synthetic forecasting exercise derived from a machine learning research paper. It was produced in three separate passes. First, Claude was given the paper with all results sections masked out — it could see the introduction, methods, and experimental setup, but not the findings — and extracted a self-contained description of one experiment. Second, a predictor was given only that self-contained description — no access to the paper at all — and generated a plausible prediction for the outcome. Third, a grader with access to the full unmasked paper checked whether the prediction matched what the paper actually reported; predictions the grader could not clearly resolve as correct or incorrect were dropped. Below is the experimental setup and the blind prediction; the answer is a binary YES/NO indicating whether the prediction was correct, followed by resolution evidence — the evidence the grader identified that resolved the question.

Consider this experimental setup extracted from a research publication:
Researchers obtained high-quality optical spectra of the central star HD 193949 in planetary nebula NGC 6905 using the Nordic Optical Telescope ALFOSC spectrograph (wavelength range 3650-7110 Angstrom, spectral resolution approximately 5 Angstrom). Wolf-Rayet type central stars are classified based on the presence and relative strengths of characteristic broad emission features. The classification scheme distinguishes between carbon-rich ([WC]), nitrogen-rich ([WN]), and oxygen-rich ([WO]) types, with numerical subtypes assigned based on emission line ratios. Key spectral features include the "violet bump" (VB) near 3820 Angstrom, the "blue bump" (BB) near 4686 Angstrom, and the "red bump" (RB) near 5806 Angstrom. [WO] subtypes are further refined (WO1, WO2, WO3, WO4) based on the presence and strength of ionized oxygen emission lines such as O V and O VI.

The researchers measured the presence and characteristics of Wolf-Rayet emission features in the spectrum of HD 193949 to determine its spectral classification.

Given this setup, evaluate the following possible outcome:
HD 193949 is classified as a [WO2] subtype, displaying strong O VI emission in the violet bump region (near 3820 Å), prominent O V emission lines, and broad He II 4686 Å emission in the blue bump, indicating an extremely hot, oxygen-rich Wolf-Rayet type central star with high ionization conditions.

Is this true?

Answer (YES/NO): YES